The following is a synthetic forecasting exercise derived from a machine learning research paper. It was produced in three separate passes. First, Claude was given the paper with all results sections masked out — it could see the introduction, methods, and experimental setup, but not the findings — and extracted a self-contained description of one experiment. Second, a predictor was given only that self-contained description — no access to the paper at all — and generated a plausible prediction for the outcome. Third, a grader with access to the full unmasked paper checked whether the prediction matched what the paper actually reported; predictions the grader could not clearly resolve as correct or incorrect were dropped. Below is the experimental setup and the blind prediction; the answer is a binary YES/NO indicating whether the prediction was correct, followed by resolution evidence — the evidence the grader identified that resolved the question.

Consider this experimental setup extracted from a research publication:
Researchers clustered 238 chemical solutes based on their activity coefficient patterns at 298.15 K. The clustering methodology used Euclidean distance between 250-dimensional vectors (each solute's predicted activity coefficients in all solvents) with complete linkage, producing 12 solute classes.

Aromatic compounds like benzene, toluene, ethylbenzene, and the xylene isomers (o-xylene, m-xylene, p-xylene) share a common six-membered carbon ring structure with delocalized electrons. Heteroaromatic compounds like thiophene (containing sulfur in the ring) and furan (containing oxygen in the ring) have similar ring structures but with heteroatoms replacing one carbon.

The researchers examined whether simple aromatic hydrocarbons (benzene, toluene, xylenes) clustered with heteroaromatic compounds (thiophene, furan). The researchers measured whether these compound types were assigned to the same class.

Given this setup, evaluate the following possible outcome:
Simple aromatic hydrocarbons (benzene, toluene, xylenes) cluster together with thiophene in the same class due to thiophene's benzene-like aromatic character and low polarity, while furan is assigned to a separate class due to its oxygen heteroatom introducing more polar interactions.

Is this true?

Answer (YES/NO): NO